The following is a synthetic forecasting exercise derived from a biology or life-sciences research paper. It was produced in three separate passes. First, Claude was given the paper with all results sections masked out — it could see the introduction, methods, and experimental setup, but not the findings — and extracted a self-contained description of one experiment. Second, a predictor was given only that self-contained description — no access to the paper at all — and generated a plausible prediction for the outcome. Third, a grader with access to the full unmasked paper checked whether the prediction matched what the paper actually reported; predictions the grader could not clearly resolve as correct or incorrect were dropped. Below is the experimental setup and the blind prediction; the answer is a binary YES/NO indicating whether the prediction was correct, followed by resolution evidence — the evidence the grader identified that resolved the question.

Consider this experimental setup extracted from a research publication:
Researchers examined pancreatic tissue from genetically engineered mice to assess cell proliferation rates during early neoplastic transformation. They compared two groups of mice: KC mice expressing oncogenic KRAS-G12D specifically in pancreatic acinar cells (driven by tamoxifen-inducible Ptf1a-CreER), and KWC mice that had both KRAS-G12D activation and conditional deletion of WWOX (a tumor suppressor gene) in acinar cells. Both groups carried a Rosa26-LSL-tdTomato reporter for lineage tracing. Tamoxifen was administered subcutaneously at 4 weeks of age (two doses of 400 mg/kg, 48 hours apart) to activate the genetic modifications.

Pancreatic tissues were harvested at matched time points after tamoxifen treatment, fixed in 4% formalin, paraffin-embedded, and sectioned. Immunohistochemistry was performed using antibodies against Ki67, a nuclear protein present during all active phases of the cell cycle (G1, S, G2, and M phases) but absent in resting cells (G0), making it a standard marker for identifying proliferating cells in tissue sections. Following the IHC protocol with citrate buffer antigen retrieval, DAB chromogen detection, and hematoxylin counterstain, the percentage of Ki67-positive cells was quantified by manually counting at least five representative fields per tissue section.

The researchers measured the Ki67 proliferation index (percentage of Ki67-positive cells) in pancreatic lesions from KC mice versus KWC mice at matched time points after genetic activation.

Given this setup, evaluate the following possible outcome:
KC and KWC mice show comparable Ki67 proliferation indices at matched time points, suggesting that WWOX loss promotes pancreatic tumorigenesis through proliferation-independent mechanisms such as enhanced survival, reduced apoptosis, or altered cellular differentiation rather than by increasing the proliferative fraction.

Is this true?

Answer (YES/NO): NO